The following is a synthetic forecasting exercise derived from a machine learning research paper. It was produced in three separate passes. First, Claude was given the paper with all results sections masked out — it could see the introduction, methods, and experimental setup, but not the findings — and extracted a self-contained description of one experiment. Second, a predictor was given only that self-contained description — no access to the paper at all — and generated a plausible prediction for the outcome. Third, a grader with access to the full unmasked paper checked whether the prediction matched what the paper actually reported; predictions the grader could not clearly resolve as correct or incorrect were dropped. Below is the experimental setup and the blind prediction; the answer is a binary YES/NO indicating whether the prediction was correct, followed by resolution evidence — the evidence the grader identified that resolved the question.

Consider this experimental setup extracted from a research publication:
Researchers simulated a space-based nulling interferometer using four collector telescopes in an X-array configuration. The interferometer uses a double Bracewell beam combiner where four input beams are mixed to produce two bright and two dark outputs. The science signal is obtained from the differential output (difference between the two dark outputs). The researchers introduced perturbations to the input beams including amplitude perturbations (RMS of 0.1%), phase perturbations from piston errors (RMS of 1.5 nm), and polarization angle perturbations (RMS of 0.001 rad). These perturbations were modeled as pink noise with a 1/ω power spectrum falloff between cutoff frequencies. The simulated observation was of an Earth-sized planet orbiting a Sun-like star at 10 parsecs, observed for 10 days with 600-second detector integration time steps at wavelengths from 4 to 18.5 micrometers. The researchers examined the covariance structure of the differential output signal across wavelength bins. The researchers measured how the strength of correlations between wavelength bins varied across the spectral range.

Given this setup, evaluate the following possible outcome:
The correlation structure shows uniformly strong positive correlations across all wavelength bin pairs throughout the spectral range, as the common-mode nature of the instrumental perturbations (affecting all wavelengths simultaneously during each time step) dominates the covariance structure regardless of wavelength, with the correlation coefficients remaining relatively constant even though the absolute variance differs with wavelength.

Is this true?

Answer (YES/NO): NO